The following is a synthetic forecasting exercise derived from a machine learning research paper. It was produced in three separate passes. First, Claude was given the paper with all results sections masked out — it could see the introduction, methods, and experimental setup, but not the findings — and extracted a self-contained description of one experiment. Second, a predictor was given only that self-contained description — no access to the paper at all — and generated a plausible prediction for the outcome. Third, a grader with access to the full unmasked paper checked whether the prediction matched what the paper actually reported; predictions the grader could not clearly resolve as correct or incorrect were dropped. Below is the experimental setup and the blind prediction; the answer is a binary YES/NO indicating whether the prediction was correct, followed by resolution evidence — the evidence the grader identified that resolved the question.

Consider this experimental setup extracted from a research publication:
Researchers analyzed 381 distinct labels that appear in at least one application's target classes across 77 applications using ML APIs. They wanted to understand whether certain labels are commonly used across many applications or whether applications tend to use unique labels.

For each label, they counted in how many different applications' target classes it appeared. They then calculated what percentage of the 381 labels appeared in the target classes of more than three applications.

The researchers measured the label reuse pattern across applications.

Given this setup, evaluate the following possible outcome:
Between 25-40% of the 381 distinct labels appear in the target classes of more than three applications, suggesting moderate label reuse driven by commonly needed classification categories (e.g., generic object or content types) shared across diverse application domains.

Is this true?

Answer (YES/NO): NO